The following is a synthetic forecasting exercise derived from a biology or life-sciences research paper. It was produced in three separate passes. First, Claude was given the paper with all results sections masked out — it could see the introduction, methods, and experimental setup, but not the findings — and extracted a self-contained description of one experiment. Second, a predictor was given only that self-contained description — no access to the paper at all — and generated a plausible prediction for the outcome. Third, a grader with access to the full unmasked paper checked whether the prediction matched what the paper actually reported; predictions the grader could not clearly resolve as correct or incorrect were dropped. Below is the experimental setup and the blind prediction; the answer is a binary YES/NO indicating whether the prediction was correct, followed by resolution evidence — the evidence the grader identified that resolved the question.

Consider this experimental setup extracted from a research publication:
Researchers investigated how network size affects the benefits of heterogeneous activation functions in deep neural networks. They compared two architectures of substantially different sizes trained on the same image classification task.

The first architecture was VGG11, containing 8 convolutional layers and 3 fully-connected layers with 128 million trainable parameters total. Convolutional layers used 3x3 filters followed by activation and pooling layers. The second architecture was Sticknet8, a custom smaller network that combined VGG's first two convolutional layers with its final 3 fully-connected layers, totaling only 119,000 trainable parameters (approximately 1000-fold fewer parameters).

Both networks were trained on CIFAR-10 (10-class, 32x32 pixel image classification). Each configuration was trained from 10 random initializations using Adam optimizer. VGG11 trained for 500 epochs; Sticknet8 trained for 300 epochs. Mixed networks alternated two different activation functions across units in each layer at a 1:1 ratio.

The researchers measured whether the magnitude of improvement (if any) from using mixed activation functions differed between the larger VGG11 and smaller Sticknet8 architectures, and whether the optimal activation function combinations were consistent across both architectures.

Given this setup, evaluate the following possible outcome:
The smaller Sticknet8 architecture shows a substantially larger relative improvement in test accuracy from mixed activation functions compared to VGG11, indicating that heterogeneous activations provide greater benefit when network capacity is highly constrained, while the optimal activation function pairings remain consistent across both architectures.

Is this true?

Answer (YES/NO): NO